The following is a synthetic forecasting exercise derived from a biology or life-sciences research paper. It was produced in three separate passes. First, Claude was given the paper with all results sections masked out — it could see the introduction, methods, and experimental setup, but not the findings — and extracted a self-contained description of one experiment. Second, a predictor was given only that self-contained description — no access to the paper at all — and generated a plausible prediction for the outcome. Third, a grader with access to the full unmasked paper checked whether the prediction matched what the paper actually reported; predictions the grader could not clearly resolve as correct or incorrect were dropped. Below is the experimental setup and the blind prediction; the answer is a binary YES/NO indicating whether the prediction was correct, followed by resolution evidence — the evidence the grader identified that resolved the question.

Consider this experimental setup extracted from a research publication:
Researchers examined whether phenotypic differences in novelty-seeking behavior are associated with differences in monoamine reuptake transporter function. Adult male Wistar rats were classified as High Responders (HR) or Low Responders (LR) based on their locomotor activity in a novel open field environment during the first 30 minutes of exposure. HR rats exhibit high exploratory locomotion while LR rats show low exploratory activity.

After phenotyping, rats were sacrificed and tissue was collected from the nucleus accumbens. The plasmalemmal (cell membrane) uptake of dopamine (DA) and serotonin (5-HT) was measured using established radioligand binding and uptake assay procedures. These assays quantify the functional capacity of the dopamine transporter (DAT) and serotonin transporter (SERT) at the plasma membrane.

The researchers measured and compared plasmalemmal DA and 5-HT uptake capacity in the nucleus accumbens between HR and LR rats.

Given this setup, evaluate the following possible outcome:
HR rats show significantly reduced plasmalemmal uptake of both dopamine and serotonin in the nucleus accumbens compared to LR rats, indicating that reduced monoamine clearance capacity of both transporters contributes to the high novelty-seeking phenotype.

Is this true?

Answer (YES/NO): NO